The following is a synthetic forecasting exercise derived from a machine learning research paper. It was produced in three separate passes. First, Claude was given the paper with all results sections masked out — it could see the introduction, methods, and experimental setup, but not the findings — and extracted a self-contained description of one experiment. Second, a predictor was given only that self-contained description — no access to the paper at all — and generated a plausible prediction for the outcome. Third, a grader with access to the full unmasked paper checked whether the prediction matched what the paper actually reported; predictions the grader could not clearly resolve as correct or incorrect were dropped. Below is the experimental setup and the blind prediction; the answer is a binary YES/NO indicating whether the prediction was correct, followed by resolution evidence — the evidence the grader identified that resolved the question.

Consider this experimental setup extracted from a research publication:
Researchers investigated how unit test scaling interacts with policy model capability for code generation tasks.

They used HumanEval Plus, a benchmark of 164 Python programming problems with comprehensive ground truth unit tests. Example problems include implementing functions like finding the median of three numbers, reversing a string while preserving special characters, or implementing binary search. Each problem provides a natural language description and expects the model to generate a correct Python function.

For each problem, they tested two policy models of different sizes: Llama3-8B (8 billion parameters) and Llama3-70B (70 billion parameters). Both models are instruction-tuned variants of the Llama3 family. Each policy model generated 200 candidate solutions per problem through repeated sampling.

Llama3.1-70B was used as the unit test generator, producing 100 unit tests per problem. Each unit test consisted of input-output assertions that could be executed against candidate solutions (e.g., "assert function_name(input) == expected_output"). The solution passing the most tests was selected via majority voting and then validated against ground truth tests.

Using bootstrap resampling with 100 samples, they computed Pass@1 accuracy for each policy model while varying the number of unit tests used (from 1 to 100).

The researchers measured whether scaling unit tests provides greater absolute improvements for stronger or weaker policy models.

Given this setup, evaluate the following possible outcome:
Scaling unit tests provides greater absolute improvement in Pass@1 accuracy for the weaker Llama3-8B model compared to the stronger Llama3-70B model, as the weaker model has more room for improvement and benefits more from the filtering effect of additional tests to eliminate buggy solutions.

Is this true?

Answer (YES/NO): YES